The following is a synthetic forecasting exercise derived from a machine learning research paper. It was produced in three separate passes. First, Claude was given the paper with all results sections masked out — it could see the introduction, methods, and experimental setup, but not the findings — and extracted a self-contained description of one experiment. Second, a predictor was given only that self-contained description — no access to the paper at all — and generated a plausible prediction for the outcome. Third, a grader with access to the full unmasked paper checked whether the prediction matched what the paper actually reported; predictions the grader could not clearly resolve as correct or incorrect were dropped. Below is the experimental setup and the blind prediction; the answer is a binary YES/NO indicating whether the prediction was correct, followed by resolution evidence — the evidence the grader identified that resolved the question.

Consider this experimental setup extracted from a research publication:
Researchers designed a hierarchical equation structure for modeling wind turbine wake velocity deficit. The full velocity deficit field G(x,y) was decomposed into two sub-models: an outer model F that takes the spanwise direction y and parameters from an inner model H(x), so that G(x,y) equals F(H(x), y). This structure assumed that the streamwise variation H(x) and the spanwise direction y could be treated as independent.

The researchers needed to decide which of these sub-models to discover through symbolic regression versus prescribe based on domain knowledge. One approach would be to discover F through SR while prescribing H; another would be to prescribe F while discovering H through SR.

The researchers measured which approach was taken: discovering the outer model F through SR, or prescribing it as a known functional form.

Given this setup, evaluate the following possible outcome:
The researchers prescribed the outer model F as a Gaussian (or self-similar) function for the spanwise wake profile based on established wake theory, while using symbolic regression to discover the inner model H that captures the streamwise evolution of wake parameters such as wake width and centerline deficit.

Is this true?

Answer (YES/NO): NO